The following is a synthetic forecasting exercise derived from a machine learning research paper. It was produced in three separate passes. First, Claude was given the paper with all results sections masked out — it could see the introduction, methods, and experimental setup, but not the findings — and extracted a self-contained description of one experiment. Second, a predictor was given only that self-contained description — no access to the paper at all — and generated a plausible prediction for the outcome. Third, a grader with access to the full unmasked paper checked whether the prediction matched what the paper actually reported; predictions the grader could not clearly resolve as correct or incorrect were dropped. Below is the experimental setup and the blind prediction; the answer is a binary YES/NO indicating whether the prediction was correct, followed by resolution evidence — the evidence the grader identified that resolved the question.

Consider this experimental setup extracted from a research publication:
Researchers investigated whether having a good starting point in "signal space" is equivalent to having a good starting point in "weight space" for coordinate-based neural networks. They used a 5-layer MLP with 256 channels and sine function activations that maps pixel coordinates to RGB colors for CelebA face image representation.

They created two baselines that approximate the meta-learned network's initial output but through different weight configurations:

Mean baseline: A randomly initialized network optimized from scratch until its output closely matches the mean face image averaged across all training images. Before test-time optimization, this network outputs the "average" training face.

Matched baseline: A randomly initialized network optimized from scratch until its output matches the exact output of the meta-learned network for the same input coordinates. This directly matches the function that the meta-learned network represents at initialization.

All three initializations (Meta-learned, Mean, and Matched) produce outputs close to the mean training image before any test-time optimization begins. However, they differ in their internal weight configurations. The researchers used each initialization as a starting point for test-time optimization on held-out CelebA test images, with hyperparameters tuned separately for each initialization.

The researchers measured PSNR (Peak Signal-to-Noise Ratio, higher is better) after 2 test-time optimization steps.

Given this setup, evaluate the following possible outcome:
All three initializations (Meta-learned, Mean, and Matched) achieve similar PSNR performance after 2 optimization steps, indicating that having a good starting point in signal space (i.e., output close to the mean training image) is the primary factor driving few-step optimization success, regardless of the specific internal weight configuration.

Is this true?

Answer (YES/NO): NO